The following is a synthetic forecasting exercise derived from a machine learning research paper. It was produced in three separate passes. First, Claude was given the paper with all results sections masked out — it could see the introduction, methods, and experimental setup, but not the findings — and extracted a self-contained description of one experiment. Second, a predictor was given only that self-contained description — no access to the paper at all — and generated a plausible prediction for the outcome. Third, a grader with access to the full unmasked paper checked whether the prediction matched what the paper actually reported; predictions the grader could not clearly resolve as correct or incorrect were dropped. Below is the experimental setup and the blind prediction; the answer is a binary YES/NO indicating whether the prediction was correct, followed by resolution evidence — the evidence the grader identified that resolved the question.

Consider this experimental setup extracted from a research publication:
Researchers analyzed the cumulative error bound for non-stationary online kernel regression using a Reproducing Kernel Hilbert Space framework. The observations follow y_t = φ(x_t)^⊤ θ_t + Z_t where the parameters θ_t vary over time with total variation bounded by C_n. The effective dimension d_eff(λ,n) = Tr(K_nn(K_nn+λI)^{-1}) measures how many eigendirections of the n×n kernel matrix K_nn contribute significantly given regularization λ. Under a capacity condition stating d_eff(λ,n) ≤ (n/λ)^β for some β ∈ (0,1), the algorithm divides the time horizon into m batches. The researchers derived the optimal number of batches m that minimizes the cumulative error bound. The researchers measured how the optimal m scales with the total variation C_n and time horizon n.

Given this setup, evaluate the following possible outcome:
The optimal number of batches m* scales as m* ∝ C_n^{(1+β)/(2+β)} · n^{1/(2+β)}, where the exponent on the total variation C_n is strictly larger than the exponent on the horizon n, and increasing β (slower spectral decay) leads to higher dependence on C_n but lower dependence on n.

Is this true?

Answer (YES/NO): NO